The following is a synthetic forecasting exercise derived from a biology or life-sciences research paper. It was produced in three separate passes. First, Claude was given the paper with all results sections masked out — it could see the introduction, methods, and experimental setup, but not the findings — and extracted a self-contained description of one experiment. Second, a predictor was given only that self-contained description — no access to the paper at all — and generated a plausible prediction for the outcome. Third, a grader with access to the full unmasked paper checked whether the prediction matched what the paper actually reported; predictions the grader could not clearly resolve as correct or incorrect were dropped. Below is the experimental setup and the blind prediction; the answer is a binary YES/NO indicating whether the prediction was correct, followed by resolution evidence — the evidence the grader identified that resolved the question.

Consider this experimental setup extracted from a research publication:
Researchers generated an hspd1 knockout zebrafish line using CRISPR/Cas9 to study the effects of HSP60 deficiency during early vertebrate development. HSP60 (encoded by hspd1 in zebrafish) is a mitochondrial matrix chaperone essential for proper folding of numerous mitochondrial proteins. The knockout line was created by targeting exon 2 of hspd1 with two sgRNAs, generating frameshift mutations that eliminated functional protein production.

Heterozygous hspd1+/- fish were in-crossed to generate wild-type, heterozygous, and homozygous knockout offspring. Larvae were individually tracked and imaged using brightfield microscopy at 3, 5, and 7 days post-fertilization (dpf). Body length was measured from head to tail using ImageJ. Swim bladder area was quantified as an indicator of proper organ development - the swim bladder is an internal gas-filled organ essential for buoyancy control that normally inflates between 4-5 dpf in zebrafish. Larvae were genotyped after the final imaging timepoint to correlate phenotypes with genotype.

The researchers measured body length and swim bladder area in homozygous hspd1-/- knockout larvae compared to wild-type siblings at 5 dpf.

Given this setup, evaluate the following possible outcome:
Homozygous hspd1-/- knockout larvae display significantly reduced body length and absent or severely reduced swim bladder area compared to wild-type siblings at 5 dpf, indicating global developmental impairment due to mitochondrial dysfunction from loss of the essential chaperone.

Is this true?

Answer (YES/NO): NO